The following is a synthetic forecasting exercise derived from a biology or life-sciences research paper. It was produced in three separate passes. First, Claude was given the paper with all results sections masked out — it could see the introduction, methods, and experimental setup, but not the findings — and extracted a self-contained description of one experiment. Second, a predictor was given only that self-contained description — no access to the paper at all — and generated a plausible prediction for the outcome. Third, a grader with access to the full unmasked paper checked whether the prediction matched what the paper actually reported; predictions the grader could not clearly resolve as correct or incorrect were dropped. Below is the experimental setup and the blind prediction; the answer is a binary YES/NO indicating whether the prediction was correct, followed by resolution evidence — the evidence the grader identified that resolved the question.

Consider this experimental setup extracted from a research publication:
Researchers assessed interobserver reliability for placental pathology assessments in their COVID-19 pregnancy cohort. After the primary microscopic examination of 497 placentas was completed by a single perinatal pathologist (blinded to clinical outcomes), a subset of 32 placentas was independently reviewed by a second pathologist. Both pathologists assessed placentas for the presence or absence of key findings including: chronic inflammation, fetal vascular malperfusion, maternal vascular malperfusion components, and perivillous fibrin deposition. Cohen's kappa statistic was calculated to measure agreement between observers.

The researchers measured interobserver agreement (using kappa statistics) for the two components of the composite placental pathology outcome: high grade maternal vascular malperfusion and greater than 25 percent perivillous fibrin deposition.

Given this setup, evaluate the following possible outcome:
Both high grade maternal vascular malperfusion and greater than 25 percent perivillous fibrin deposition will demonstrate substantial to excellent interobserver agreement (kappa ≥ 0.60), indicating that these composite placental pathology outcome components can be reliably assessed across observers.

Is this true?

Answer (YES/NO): YES